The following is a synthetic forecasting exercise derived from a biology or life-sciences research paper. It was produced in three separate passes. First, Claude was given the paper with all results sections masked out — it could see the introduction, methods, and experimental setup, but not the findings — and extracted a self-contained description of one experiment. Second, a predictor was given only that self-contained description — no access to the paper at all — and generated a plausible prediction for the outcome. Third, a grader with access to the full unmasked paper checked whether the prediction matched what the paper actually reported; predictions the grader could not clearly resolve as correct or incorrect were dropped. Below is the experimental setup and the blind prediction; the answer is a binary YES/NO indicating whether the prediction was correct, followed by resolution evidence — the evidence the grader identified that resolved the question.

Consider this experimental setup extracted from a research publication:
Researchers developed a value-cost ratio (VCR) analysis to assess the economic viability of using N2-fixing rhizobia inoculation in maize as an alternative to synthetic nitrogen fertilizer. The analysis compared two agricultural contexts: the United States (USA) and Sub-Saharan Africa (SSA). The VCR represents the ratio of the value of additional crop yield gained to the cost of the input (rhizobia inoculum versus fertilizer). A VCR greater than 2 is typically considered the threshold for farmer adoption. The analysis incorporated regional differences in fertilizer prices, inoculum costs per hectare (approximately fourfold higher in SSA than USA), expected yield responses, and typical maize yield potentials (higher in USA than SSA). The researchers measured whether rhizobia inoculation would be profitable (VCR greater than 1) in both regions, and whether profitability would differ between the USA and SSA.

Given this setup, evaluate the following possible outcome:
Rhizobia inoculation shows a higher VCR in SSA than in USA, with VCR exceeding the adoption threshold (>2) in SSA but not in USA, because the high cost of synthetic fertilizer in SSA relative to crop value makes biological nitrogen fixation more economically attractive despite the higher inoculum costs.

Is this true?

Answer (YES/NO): NO